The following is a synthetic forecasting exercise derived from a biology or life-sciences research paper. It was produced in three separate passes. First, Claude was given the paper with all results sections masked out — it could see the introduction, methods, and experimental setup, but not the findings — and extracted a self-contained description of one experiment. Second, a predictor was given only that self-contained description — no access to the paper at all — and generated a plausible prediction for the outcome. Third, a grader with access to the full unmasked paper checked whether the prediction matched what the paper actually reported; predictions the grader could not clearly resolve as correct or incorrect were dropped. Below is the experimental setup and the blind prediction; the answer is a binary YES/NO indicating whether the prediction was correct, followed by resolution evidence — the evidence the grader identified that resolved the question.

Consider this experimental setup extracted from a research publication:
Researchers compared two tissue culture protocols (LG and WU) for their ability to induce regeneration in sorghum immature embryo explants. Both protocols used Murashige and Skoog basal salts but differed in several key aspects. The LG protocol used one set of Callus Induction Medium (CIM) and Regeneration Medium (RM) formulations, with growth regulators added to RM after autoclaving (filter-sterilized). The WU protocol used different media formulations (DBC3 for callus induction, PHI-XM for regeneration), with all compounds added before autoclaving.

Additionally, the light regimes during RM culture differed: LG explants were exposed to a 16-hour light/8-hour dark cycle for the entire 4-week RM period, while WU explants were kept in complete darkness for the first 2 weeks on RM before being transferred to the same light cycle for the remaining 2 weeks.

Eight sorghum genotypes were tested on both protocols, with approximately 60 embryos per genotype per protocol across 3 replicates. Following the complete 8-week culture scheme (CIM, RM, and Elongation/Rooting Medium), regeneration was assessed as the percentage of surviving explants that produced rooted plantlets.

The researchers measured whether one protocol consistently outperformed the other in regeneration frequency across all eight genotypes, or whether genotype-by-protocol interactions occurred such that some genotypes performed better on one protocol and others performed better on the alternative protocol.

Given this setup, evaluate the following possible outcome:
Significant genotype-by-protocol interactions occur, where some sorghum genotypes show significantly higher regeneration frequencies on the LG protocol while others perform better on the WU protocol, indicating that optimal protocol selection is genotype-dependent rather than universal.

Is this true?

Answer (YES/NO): NO